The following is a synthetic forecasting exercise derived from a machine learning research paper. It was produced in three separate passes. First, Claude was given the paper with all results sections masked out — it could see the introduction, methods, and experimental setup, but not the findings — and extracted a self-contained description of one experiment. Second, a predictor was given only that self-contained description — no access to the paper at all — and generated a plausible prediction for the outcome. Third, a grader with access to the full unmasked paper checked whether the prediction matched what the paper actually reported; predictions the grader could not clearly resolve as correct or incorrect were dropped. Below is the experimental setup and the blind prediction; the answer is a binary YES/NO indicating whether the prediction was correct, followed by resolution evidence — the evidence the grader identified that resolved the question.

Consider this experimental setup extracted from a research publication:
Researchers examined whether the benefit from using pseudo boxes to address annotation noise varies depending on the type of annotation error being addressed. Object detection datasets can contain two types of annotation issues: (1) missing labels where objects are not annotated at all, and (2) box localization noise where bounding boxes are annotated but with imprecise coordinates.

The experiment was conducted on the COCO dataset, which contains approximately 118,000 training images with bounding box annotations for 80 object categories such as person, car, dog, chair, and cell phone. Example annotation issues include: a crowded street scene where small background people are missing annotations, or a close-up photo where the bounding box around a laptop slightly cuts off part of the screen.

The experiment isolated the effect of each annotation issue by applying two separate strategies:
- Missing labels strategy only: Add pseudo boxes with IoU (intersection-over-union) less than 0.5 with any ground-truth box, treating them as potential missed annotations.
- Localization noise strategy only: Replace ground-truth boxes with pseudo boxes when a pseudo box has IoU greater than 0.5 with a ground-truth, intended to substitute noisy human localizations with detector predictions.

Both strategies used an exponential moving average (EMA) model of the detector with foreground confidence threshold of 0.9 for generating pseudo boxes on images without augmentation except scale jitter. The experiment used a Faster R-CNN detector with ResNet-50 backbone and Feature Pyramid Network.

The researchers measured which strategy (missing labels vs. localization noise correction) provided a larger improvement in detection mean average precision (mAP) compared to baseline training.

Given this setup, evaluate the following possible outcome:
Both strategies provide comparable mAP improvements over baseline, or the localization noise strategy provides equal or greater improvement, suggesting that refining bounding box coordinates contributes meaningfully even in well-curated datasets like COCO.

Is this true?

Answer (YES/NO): NO